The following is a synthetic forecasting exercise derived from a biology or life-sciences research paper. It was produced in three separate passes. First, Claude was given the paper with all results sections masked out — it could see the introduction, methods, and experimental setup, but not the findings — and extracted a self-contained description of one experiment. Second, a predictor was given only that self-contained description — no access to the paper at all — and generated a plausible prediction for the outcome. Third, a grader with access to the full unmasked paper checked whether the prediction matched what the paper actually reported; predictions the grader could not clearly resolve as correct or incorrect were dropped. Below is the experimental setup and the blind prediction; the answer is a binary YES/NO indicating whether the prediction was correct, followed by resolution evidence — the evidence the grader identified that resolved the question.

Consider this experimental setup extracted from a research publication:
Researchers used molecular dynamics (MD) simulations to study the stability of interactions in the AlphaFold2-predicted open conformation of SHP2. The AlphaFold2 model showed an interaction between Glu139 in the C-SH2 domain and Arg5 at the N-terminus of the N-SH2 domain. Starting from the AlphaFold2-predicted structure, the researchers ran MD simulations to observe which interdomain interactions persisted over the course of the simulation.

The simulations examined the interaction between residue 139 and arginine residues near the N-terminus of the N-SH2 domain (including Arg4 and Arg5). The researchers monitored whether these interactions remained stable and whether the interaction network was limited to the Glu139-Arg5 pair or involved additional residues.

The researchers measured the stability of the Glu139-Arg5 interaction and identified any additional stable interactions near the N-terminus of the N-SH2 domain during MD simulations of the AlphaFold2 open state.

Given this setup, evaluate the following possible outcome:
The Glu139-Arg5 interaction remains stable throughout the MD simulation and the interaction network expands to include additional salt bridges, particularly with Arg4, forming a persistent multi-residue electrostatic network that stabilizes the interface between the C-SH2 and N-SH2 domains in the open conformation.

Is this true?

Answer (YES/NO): NO